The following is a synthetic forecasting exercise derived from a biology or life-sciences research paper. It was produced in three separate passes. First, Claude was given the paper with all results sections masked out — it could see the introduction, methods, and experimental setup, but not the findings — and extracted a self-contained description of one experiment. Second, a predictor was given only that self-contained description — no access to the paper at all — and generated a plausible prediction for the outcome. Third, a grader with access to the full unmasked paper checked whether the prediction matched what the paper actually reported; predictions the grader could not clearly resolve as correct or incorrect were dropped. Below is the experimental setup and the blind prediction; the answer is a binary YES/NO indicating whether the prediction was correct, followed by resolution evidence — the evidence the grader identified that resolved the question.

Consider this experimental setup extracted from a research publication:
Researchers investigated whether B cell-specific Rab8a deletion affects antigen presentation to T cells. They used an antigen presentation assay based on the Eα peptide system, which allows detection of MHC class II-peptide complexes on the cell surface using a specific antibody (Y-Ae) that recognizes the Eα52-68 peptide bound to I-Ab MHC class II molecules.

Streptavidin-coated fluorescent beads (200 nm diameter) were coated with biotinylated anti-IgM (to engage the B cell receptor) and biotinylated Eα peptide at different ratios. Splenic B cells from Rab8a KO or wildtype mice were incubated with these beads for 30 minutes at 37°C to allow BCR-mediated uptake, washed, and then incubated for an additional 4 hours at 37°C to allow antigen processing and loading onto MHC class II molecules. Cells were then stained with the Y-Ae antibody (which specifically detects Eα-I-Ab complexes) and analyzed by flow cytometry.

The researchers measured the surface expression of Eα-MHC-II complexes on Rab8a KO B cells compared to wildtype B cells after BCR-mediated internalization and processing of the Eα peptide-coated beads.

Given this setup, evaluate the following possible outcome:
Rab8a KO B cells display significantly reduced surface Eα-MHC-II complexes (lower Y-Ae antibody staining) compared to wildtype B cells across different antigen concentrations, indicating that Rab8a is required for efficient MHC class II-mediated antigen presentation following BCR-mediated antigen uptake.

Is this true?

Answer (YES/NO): NO